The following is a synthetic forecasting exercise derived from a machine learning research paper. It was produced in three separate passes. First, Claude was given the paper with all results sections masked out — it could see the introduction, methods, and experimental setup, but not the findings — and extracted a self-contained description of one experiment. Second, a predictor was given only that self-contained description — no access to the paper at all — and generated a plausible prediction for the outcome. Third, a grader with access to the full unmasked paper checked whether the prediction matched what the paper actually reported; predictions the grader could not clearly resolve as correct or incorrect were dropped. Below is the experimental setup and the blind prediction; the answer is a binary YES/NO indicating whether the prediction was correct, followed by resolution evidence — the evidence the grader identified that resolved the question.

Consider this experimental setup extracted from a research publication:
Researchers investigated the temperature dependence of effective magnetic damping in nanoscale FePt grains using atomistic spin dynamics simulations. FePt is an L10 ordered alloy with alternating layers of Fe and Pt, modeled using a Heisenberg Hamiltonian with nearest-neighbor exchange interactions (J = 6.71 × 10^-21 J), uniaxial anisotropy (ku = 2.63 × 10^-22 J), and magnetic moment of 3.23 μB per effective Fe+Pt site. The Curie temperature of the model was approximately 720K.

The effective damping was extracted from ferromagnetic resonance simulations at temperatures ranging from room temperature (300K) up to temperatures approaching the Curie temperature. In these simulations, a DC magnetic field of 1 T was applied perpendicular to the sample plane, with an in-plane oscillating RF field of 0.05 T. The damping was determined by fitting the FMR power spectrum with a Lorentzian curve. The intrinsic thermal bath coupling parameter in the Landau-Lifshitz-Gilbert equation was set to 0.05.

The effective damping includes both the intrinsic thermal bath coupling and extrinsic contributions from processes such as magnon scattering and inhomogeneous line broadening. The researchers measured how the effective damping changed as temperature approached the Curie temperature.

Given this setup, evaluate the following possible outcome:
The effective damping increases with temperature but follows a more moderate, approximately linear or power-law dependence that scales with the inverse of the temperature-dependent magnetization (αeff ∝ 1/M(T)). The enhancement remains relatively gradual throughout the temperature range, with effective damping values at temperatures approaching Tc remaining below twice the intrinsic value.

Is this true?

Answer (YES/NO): NO